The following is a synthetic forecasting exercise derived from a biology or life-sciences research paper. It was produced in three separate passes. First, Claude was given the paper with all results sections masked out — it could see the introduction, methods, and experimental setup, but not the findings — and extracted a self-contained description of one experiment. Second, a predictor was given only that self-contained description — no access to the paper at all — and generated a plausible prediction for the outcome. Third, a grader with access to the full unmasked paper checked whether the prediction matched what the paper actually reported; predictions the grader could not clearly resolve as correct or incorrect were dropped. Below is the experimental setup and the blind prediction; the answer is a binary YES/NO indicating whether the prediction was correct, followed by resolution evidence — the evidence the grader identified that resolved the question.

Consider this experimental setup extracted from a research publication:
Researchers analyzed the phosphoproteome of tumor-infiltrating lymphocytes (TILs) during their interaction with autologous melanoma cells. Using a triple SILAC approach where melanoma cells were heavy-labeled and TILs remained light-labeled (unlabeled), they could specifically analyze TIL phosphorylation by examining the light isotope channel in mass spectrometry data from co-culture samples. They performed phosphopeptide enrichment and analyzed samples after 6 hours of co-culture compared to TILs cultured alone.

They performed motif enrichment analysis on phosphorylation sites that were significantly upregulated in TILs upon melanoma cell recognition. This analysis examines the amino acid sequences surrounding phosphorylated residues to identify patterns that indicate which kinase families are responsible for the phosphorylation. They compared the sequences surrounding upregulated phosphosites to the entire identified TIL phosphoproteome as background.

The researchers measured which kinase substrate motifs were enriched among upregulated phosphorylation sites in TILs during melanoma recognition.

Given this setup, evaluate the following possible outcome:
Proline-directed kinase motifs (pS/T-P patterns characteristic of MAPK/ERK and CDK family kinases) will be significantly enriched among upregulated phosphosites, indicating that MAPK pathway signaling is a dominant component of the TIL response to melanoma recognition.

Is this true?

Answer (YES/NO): NO